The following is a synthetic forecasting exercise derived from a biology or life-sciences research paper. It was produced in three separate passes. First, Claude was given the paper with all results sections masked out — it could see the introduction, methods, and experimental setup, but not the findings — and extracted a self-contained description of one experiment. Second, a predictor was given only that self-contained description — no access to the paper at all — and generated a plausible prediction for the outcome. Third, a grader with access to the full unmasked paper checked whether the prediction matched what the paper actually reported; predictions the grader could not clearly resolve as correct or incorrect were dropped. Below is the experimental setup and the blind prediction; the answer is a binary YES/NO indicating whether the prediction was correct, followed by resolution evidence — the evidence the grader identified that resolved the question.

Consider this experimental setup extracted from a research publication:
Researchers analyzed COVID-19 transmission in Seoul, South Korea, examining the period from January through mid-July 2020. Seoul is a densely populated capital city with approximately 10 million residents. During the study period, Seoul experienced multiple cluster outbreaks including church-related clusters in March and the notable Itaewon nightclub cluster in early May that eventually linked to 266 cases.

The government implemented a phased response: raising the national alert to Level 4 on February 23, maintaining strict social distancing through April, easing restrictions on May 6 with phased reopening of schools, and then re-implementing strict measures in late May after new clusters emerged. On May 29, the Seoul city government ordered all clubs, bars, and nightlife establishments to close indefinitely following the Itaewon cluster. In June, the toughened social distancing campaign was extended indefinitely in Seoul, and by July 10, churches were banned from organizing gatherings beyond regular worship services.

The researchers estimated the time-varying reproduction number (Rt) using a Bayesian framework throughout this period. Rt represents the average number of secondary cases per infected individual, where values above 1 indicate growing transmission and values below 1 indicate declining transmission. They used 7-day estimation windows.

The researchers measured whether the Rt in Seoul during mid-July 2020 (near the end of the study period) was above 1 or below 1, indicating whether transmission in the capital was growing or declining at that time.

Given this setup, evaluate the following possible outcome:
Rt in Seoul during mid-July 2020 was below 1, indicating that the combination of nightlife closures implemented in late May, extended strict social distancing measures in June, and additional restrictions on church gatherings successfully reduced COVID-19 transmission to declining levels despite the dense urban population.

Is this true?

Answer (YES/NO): YES